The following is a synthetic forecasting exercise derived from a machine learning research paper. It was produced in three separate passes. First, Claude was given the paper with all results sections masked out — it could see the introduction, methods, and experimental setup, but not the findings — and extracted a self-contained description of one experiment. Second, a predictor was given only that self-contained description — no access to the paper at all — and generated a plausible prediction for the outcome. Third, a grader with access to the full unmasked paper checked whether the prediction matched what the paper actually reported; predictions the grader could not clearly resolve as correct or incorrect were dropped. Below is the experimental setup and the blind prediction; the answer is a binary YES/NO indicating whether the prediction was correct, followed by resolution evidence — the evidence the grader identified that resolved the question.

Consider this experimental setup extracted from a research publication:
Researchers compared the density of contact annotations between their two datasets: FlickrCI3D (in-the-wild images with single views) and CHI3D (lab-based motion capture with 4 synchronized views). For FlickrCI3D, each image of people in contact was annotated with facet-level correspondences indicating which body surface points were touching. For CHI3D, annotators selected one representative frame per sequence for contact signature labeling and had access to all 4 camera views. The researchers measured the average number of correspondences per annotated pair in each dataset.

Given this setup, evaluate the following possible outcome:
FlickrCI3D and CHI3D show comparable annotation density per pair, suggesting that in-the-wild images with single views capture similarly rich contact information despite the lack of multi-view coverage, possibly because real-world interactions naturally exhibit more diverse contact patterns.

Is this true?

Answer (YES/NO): NO